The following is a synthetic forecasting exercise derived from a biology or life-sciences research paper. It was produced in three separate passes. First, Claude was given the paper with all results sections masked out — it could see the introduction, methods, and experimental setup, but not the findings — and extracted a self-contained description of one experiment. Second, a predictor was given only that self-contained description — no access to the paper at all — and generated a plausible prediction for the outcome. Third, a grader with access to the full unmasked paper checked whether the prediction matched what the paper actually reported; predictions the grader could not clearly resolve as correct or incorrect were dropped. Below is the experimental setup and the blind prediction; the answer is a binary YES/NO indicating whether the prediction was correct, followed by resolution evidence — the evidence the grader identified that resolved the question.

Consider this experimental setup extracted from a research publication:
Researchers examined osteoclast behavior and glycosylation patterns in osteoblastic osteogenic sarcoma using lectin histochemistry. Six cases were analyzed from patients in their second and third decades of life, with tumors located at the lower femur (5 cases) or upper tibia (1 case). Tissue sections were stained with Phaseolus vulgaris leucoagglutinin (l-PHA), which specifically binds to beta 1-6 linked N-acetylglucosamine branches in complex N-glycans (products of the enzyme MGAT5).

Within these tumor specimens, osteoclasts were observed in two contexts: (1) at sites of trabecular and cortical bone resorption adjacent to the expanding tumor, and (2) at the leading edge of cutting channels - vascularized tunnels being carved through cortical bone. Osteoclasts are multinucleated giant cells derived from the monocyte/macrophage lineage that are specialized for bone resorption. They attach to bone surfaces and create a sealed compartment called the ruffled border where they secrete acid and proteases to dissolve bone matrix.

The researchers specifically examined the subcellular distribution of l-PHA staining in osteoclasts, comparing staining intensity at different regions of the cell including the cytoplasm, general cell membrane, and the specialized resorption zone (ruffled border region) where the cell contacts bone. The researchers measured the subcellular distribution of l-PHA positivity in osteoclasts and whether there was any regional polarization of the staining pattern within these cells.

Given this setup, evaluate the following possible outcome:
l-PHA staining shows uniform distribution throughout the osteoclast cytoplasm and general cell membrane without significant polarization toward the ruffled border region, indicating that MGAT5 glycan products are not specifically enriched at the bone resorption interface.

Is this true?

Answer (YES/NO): NO